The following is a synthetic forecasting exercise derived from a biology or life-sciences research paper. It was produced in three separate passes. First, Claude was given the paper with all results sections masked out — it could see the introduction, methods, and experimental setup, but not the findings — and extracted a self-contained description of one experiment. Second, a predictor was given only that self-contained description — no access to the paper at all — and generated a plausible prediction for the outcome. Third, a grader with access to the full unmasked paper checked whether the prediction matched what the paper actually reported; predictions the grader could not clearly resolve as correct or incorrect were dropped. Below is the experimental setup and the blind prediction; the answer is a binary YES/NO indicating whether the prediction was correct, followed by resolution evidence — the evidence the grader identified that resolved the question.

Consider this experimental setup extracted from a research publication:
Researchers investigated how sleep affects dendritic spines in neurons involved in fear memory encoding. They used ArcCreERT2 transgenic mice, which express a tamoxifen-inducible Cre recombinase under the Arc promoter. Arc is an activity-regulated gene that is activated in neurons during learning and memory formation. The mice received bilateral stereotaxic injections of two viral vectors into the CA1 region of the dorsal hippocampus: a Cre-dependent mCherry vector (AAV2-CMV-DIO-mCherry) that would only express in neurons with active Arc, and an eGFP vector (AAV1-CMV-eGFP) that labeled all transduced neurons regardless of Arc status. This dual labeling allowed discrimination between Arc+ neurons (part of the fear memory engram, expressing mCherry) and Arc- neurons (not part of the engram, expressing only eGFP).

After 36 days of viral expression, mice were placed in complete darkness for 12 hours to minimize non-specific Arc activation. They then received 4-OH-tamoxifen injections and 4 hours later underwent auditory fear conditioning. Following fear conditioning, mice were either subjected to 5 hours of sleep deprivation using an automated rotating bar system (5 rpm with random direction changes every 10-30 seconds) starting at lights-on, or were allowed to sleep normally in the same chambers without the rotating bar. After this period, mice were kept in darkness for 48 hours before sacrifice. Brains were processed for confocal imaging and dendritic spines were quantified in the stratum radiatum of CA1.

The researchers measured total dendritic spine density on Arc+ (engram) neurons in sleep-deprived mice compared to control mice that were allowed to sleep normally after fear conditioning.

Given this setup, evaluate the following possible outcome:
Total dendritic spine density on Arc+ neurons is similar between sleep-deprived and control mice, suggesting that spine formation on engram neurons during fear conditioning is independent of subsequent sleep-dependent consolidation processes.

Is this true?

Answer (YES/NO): NO